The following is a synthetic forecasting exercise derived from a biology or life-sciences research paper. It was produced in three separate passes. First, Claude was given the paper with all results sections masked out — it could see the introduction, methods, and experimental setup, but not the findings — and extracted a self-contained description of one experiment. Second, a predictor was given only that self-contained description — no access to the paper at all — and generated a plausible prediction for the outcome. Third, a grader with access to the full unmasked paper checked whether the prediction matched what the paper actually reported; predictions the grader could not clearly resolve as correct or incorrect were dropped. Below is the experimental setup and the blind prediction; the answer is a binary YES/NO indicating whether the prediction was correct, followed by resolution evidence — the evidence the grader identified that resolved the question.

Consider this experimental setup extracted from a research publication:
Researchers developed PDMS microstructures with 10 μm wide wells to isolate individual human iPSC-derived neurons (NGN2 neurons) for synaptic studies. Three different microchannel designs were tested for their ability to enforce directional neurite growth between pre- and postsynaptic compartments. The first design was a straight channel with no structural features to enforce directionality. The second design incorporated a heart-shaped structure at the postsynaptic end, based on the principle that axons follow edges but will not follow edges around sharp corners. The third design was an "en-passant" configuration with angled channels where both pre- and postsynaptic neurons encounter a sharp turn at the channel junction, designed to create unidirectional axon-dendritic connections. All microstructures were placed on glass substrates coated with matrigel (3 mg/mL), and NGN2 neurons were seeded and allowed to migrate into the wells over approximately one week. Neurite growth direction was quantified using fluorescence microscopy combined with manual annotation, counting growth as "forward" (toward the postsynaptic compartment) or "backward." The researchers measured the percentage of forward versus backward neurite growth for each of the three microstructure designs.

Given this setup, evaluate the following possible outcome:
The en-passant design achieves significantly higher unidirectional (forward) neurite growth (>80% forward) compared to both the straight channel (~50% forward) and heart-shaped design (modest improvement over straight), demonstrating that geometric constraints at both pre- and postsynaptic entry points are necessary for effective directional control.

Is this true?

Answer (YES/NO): NO